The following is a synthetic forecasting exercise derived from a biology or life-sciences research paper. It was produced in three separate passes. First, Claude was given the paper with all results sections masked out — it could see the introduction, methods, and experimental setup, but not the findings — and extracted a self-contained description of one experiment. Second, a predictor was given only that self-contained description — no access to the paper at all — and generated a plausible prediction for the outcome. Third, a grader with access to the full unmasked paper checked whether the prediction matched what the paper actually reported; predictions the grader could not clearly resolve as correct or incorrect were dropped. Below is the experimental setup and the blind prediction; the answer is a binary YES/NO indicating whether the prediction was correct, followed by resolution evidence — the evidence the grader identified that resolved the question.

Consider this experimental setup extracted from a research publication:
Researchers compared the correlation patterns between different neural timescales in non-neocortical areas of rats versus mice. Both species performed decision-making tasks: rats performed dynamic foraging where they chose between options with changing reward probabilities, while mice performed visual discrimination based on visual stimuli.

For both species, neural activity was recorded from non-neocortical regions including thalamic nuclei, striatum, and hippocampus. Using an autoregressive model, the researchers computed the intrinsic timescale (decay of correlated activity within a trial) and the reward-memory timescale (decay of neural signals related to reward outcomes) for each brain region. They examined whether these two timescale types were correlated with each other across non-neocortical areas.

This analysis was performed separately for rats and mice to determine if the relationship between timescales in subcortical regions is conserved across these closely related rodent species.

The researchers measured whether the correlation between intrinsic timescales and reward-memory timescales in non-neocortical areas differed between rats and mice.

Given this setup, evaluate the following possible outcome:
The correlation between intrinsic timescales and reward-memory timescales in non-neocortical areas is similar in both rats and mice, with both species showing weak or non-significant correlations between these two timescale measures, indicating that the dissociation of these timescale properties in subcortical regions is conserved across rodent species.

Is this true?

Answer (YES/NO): NO